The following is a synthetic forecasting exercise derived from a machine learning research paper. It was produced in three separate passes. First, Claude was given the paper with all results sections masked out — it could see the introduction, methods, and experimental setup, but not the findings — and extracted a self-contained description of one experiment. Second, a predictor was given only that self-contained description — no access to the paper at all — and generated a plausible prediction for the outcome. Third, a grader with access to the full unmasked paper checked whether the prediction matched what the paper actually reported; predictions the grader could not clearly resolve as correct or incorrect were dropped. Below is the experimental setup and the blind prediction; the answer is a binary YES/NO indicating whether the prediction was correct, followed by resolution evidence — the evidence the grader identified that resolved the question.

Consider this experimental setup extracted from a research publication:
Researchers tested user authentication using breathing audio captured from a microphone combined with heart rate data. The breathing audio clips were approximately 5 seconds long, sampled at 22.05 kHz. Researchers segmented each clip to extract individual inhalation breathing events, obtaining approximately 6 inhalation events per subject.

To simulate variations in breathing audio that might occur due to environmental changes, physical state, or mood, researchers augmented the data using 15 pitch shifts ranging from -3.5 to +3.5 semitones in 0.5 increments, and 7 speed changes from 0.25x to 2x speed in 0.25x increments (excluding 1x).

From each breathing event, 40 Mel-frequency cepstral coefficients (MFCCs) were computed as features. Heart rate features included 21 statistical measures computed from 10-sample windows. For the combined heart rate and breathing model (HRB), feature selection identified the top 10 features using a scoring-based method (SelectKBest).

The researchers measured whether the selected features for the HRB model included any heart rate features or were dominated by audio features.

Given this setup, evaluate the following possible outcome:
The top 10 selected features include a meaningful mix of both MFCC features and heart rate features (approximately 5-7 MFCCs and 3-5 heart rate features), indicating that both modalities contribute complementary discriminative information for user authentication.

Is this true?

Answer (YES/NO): NO